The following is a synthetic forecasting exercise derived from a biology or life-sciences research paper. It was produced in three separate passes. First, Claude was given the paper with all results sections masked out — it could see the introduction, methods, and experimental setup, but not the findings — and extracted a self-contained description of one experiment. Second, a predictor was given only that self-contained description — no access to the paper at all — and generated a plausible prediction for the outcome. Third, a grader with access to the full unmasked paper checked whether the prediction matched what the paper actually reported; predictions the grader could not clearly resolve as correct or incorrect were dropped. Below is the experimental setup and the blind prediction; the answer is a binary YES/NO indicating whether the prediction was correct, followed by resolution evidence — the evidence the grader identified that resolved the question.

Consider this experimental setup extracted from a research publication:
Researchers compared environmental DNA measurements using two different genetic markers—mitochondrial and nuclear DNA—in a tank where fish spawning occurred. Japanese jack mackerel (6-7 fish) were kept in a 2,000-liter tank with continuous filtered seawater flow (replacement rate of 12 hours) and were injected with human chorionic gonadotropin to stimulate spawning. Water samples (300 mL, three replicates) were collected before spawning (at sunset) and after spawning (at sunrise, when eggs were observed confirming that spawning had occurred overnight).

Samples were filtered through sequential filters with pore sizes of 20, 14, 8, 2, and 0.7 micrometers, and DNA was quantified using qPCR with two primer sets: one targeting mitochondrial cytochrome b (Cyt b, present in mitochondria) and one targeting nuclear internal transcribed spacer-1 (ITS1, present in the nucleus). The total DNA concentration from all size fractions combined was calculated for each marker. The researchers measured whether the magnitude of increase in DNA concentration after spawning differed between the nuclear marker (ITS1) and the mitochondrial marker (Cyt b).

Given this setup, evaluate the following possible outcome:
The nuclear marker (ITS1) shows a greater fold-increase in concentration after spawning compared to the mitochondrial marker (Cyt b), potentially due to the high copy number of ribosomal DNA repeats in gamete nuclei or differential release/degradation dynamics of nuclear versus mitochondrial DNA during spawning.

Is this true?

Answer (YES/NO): NO